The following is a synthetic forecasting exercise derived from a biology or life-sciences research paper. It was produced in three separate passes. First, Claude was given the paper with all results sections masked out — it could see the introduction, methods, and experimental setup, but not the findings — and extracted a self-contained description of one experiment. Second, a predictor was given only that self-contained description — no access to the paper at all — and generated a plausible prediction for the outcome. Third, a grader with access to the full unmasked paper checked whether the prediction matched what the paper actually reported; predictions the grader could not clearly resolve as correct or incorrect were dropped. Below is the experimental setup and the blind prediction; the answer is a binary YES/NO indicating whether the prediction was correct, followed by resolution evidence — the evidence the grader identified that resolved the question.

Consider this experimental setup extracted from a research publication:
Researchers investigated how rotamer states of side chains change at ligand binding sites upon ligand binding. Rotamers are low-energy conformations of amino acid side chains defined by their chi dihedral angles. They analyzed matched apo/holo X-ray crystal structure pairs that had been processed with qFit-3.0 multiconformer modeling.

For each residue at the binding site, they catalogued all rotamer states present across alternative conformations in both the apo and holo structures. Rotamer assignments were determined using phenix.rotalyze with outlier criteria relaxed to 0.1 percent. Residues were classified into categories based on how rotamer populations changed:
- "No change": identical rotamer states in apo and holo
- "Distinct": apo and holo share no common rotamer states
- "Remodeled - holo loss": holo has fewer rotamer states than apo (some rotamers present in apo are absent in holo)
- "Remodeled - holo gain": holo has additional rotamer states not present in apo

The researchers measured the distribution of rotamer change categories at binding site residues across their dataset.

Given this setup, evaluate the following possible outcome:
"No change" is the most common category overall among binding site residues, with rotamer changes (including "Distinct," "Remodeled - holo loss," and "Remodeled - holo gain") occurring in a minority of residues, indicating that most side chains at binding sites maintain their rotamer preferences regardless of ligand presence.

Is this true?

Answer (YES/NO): YES